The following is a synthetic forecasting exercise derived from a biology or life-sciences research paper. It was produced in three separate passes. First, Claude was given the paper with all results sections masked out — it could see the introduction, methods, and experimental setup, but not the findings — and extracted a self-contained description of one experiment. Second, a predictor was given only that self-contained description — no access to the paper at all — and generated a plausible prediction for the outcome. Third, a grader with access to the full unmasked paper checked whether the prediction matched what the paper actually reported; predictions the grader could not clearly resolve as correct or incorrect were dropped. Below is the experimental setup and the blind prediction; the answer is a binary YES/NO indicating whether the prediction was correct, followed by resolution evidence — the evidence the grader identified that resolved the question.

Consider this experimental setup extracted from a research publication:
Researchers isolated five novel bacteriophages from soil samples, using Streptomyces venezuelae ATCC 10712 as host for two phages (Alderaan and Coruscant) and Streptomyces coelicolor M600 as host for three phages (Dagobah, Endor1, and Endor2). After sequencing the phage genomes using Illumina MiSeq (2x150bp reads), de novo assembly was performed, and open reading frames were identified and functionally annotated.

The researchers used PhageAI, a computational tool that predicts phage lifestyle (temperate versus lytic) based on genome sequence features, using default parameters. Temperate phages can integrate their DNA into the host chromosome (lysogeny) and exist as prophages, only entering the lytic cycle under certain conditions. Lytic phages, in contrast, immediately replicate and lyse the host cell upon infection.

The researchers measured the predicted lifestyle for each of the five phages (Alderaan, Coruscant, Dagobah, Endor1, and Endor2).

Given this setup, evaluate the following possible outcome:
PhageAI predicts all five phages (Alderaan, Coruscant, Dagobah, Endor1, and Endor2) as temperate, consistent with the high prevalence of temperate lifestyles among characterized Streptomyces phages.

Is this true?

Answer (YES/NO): NO